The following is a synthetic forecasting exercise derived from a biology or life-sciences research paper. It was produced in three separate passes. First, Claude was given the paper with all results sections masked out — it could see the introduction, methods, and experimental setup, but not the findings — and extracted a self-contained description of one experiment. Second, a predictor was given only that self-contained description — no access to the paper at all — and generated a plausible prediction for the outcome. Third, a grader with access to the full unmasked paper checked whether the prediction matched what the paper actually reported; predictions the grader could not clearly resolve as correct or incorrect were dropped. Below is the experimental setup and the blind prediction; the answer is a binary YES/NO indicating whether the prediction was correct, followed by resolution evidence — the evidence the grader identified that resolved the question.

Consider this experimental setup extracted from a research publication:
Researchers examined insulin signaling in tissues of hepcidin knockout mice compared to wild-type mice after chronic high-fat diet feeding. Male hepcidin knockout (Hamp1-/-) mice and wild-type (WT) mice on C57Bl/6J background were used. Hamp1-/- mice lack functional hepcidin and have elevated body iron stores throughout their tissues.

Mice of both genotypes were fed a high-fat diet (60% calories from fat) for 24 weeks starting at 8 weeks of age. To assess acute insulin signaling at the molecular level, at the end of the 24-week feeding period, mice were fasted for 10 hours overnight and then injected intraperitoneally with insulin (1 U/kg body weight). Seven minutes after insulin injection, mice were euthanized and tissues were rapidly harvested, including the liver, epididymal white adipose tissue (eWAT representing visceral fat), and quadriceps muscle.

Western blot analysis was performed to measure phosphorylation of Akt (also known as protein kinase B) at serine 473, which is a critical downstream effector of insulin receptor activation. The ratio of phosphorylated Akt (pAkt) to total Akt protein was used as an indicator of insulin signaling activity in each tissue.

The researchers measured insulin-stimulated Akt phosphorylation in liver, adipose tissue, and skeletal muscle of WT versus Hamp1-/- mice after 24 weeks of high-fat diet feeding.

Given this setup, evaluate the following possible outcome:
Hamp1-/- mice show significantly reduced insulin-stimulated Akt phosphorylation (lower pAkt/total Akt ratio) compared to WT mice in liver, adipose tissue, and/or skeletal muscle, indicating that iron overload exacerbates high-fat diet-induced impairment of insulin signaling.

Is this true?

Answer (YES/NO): NO